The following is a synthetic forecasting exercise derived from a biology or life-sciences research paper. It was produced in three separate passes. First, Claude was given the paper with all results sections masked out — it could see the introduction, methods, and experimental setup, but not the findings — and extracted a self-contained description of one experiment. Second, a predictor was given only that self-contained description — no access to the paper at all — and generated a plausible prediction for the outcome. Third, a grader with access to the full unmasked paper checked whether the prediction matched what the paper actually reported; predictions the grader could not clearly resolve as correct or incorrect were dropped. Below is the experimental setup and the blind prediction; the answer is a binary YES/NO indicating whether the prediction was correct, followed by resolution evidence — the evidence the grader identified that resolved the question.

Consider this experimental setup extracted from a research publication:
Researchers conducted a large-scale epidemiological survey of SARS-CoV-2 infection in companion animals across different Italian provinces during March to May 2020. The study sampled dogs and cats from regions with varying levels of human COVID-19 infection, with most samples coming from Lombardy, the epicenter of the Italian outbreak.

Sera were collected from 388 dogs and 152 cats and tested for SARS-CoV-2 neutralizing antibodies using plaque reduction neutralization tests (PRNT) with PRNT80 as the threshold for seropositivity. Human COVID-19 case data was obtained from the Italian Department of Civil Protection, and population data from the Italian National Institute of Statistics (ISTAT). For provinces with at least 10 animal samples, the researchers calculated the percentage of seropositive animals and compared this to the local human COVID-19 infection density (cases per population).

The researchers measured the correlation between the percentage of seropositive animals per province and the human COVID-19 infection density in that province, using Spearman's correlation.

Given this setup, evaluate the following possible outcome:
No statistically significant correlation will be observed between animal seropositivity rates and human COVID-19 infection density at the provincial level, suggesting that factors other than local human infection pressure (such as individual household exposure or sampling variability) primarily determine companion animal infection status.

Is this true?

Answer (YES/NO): NO